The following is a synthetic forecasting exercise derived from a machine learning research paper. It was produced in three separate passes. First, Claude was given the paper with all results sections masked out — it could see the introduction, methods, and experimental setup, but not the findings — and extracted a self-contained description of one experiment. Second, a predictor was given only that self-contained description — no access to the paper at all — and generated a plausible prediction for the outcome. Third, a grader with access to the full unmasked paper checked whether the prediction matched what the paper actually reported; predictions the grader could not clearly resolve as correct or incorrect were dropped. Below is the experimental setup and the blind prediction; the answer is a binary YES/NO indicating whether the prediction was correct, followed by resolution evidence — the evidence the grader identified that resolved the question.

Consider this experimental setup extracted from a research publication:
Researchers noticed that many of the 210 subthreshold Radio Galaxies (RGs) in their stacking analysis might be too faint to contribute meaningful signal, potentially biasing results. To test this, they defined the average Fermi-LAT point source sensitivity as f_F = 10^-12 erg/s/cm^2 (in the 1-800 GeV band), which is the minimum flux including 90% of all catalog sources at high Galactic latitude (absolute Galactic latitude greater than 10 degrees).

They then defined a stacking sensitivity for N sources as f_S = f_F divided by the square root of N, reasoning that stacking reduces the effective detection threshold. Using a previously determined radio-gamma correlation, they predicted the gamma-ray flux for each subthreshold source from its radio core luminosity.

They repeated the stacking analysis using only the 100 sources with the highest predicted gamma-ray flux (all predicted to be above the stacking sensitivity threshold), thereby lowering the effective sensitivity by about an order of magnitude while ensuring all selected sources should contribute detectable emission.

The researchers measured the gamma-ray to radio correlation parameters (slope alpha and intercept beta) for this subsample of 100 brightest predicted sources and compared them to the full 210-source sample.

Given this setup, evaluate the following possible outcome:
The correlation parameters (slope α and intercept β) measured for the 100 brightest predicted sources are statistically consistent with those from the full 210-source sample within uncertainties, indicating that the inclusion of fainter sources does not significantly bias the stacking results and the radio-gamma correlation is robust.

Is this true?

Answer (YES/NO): YES